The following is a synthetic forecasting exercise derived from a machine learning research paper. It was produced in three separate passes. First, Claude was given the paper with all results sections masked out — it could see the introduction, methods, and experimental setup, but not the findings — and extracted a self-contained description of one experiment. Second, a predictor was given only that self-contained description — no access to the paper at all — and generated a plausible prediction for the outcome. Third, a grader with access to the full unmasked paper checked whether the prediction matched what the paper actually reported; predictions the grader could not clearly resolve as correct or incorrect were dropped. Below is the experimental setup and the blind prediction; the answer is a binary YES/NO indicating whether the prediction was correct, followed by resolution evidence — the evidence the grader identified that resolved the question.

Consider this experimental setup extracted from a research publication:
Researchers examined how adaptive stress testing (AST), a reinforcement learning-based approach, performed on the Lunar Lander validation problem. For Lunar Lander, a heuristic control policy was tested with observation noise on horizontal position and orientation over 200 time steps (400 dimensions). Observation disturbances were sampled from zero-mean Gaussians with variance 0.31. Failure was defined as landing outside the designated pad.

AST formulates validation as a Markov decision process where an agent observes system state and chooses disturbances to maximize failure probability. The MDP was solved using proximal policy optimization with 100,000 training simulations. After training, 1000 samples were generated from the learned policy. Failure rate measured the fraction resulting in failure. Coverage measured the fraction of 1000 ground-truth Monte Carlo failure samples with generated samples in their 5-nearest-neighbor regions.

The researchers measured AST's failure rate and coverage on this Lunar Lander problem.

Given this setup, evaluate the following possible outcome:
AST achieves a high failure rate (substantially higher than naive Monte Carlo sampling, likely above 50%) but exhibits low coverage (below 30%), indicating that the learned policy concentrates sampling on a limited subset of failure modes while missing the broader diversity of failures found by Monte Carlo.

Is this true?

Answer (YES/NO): YES